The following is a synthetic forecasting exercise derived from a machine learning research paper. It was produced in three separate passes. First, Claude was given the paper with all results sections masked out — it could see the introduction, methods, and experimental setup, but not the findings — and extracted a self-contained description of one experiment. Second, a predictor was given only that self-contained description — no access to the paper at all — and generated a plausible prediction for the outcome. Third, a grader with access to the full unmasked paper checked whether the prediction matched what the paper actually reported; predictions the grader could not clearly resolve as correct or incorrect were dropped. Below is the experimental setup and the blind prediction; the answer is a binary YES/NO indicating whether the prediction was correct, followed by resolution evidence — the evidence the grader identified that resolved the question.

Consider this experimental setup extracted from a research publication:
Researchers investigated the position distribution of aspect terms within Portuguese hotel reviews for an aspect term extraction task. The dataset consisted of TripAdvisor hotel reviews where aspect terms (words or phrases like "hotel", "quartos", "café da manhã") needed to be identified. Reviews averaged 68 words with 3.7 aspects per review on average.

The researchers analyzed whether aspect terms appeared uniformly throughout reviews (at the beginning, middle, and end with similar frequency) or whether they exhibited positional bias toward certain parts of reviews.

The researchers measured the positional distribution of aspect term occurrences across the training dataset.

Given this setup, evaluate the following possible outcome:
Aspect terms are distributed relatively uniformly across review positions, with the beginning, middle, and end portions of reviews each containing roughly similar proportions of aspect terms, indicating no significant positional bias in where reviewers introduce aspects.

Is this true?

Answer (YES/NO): NO